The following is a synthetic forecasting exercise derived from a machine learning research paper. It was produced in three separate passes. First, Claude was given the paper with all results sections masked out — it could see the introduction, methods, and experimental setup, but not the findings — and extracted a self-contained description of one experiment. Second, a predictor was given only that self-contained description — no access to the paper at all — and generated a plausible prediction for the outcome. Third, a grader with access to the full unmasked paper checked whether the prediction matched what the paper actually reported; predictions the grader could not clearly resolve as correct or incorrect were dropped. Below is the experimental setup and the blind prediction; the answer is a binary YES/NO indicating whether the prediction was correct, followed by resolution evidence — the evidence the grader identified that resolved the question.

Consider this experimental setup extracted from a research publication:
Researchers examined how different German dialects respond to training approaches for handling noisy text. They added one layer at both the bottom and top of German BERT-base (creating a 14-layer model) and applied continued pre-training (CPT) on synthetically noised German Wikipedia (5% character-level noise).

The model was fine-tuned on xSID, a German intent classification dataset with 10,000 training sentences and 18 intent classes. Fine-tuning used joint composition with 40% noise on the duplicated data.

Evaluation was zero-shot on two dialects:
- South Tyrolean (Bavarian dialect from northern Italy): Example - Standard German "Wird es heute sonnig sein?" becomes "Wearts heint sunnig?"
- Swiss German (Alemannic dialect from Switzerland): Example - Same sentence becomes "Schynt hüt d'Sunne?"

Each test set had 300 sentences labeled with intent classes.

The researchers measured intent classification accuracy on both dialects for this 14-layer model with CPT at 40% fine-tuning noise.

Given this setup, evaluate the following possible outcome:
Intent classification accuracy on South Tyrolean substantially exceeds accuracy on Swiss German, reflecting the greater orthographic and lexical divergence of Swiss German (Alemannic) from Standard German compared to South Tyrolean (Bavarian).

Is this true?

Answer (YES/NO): YES